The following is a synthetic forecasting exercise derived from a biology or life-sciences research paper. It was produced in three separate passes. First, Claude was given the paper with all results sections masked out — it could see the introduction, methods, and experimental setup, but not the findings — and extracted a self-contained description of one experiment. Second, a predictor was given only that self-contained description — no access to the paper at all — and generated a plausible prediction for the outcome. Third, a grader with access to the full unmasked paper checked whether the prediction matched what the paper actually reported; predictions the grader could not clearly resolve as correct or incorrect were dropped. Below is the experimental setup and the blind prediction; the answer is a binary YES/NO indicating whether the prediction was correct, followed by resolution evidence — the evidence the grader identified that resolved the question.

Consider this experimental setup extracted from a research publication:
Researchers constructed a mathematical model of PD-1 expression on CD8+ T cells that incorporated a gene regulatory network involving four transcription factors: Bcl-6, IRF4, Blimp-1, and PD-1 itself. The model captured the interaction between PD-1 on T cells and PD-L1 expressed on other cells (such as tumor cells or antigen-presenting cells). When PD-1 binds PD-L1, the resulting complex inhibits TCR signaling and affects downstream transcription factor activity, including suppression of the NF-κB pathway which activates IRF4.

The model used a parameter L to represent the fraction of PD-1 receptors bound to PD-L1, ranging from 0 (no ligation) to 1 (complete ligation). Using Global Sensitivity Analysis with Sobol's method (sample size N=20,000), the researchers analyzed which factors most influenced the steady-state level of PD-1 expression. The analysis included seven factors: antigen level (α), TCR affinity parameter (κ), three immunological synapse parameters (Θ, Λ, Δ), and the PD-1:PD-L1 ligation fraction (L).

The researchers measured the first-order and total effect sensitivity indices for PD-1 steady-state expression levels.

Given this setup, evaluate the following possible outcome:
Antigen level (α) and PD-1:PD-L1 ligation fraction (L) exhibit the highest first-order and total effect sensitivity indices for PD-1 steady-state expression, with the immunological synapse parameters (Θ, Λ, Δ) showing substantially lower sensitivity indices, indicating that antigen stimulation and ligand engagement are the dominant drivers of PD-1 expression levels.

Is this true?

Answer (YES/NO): NO